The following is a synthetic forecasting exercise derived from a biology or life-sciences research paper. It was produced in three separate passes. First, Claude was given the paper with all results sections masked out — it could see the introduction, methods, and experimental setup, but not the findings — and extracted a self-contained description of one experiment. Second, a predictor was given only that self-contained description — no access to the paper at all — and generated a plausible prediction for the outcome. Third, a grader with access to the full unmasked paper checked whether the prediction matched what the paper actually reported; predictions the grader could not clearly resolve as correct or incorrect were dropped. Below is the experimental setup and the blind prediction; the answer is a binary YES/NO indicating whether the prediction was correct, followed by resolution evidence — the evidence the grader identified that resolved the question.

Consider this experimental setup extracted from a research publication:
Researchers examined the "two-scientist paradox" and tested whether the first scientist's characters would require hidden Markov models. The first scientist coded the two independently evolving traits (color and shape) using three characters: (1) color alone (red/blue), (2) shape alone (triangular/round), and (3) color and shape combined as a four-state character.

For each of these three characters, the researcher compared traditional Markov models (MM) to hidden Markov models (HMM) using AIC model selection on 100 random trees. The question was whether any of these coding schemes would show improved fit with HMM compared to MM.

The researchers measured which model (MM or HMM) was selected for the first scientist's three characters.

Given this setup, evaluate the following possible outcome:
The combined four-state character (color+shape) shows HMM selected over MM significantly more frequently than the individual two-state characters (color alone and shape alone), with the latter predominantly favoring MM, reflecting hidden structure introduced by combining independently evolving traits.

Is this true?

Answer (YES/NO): NO